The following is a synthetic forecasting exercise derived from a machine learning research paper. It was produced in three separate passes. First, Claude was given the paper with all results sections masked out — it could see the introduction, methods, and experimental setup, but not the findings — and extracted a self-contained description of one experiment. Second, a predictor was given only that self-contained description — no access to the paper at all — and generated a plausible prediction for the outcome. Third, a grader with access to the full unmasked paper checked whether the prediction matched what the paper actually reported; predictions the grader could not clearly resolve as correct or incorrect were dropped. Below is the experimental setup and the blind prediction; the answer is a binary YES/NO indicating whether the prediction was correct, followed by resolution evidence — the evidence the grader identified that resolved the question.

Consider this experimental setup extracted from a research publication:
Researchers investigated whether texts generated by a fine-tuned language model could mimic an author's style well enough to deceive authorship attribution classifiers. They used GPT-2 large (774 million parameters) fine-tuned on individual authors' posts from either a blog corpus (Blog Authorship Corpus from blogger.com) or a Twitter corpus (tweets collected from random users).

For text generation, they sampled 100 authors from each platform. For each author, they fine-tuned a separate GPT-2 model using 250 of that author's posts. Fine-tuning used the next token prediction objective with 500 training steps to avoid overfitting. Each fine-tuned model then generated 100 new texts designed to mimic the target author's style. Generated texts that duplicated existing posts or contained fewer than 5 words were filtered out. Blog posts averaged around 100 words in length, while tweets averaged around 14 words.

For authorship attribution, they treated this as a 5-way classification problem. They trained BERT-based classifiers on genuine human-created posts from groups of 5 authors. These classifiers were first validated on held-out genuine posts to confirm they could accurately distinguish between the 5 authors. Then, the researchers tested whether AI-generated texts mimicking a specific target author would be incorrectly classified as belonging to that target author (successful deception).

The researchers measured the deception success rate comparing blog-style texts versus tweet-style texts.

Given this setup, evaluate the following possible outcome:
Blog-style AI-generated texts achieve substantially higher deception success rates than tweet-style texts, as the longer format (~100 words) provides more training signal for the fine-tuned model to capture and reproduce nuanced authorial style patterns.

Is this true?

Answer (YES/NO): YES